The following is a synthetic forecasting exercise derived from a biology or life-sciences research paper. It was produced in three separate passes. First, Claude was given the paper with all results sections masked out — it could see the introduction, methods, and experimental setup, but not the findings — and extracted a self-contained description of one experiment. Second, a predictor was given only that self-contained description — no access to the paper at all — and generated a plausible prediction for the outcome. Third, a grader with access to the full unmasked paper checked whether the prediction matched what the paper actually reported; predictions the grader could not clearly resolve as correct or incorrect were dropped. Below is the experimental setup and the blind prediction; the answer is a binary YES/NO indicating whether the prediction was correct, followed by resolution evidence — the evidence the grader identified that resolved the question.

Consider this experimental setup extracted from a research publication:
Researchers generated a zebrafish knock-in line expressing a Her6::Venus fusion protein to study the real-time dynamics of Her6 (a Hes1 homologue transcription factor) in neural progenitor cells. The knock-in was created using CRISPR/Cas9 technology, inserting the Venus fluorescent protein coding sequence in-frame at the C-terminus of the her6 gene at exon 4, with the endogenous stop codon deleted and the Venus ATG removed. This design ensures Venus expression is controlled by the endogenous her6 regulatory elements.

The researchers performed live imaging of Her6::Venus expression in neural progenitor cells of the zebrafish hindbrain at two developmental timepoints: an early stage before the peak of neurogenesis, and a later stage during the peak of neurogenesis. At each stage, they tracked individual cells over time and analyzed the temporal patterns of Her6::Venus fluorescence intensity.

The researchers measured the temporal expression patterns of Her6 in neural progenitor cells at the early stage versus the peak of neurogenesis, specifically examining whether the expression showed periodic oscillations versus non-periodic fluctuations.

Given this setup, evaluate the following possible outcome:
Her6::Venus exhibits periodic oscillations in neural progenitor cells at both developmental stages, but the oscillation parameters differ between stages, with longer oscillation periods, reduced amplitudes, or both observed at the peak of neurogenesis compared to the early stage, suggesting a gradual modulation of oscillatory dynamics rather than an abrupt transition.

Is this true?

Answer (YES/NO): NO